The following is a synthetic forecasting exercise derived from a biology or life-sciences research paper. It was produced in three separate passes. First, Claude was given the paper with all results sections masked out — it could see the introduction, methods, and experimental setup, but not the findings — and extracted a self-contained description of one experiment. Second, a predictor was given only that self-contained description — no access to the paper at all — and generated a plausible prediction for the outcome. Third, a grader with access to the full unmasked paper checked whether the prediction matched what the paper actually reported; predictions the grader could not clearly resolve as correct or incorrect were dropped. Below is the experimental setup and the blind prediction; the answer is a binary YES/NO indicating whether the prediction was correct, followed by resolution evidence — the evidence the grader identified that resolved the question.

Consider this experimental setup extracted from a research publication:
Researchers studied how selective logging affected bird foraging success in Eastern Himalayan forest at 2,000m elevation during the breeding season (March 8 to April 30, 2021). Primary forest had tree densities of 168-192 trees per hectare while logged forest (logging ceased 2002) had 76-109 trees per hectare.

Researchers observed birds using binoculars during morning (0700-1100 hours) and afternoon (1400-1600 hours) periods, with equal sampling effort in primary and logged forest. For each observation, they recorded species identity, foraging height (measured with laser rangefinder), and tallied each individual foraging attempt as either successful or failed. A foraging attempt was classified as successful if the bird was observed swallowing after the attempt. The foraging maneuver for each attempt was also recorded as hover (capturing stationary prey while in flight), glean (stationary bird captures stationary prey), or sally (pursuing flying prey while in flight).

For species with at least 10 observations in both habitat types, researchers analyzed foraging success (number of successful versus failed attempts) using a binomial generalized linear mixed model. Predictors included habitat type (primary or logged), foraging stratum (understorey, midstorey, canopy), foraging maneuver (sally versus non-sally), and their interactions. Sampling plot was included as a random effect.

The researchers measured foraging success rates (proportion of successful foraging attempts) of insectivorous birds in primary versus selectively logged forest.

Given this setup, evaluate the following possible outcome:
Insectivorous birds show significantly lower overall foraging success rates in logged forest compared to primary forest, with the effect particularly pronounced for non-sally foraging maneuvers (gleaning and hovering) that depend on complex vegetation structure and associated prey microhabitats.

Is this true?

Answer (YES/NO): NO